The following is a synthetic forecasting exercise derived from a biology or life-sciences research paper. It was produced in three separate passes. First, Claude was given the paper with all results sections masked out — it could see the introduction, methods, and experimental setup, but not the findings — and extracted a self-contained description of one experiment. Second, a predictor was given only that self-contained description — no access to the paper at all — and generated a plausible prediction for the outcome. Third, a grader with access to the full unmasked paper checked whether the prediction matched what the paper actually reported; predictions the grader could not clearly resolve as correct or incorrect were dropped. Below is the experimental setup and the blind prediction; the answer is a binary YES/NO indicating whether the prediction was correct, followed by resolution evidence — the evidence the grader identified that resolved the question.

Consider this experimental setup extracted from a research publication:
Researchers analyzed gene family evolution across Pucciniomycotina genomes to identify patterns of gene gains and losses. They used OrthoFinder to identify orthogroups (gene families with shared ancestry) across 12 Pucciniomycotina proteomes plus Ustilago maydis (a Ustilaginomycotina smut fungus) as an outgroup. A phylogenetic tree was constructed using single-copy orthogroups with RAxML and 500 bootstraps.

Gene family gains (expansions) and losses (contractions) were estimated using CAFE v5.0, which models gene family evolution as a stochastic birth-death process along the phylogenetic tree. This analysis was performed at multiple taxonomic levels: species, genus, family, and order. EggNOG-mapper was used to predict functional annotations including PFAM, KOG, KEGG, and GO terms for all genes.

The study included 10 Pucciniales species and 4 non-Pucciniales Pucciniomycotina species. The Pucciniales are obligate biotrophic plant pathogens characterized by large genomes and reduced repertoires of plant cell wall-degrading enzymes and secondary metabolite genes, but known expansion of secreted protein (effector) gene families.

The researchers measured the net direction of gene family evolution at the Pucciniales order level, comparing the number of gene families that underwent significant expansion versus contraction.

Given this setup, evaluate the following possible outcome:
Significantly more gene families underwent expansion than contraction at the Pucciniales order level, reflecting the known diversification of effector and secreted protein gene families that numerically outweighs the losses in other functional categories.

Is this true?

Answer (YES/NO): NO